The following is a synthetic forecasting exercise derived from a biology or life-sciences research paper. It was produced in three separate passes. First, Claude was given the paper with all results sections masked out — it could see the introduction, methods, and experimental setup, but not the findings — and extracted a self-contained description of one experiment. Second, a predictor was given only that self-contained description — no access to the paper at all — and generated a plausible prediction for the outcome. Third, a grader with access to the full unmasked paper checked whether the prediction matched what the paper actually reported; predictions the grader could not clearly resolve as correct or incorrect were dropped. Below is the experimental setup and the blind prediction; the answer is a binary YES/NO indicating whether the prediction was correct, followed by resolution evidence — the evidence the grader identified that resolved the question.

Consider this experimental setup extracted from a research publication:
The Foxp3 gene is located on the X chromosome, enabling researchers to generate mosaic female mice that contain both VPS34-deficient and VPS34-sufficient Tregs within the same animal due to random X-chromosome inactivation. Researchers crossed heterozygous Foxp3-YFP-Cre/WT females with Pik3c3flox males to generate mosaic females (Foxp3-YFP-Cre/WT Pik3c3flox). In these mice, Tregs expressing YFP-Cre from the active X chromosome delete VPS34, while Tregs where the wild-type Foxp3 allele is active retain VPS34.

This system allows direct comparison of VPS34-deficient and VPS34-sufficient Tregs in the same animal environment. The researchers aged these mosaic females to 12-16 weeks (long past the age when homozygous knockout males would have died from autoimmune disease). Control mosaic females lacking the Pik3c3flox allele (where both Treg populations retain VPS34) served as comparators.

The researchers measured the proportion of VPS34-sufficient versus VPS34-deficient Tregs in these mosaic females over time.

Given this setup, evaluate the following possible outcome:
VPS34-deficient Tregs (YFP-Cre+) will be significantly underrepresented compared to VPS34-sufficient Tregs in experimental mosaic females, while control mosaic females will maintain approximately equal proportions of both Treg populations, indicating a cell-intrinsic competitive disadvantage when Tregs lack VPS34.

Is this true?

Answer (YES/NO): YES